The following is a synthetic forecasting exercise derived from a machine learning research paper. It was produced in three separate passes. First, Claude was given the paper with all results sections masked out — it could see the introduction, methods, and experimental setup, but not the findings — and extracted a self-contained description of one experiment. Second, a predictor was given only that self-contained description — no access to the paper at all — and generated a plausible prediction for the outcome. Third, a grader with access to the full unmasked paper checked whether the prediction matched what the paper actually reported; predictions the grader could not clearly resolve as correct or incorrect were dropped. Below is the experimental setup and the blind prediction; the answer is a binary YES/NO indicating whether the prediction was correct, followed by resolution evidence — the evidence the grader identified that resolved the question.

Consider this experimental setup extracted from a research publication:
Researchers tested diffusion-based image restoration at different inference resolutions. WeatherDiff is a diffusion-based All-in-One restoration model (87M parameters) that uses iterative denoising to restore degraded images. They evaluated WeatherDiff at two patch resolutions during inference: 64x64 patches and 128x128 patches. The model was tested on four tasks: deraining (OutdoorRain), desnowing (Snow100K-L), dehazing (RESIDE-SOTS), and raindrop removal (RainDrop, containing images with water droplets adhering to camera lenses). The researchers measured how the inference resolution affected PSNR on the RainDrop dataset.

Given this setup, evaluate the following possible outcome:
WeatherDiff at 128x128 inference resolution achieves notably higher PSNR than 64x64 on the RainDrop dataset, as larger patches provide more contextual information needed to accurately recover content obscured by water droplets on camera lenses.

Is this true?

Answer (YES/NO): NO